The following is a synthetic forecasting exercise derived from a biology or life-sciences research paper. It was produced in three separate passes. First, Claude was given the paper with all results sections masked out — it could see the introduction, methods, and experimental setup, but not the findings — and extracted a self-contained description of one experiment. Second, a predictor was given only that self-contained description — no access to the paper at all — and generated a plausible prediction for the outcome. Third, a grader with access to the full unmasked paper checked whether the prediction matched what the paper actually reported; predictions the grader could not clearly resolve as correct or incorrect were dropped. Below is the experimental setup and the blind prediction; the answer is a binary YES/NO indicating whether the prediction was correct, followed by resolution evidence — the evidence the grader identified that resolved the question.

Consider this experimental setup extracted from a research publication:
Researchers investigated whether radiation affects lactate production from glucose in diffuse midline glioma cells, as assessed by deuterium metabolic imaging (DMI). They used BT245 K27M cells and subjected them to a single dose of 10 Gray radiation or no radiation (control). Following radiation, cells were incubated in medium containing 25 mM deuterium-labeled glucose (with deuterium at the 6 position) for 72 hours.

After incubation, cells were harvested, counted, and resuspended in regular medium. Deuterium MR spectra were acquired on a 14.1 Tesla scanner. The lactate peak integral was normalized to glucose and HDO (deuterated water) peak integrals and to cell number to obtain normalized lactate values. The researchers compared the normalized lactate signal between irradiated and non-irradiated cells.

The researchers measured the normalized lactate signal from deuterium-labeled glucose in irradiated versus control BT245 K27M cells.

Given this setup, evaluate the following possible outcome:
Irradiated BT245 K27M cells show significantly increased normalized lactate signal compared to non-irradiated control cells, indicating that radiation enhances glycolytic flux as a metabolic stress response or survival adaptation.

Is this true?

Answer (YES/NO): NO